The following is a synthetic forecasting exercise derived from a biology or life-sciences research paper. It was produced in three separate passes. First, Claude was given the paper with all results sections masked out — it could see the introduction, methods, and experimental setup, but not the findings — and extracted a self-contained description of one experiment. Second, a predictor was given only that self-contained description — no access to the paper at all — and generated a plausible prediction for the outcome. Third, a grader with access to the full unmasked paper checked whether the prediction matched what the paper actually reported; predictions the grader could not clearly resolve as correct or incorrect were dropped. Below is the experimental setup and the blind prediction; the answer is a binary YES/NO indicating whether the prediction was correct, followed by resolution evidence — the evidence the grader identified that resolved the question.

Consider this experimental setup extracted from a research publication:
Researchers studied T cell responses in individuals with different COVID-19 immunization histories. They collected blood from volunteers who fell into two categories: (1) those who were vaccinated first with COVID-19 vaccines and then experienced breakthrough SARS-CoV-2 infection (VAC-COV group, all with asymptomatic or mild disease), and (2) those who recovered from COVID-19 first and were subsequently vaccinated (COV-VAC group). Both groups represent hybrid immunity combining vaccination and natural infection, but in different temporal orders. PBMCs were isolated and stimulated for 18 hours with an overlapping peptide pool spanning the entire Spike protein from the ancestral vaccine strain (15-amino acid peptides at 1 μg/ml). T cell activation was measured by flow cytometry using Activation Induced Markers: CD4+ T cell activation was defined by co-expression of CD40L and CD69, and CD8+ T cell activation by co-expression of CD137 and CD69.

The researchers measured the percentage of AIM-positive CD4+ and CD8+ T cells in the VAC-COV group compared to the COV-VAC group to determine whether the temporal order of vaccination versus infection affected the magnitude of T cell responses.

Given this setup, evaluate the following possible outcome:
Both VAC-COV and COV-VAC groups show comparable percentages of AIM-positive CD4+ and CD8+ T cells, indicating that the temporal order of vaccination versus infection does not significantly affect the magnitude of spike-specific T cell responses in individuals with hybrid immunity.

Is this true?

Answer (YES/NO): YES